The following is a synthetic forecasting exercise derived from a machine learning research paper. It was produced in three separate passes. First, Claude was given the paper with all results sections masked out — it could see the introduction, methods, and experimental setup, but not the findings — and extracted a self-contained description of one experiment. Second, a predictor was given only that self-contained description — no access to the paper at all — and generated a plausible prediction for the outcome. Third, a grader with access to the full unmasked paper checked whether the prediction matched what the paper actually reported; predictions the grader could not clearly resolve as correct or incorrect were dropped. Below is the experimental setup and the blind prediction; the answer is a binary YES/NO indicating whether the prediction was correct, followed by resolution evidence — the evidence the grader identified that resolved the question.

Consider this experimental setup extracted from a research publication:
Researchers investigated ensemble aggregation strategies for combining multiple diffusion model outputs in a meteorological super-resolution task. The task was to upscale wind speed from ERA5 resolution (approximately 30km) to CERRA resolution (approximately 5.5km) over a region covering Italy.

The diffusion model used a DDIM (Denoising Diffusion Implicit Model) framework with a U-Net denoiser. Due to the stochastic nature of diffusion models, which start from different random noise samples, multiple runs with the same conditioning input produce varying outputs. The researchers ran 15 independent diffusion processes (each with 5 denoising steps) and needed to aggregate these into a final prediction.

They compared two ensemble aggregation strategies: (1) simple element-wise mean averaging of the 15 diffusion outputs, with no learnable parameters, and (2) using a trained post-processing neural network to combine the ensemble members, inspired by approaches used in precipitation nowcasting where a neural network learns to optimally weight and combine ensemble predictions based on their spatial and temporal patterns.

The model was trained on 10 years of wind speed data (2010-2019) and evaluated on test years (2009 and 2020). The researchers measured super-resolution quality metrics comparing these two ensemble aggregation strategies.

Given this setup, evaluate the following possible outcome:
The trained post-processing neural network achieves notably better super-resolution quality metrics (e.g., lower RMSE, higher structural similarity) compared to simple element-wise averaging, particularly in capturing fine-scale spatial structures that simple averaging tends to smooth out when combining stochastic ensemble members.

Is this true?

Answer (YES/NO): NO